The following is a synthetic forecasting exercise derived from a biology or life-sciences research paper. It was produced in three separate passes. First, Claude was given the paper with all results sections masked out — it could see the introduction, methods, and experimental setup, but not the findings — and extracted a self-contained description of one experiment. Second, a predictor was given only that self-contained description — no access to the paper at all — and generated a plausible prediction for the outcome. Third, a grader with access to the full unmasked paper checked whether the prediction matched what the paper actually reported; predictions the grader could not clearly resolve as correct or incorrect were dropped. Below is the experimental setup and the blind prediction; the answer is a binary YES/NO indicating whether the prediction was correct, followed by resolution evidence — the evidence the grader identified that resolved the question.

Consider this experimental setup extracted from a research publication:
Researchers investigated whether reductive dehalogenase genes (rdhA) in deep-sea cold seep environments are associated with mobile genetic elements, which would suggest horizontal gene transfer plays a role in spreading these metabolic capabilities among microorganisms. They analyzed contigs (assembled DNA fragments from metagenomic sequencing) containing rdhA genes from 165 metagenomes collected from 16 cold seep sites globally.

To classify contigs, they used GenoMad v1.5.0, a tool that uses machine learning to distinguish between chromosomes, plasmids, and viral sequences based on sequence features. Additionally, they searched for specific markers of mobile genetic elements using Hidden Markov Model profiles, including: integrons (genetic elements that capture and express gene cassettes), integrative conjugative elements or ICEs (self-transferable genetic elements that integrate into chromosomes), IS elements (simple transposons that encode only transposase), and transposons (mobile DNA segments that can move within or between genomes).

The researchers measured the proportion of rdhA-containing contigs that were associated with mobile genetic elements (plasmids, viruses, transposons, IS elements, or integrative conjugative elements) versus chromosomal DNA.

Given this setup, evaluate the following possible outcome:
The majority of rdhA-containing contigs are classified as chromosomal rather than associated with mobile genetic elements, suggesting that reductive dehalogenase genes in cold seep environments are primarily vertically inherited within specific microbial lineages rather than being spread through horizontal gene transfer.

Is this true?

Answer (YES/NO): NO